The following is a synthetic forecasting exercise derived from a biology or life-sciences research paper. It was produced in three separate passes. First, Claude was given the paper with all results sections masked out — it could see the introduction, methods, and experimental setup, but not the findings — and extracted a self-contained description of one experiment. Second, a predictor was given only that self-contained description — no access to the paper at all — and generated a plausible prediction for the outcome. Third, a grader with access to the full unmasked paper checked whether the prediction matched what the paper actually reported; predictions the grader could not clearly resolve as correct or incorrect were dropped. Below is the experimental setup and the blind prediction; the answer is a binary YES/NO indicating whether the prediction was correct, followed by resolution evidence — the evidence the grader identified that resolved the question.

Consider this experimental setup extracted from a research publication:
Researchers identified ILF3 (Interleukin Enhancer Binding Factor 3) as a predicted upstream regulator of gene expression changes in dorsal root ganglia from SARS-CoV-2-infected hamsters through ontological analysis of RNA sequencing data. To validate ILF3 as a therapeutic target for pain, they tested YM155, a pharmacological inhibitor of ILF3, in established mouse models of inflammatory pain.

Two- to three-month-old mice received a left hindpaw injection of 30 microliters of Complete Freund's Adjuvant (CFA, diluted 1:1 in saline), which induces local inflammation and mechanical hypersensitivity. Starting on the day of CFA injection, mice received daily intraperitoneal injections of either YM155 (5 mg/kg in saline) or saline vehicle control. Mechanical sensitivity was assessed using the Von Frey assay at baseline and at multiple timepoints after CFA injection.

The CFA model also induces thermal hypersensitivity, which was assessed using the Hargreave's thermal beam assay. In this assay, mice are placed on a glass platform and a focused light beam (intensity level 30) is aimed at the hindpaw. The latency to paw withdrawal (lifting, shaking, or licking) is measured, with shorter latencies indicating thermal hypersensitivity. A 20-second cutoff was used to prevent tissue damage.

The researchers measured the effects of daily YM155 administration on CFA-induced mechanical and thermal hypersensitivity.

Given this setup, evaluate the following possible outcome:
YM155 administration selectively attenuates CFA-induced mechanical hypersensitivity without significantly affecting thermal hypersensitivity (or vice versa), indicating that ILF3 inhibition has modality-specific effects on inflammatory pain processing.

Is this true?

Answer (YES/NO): NO